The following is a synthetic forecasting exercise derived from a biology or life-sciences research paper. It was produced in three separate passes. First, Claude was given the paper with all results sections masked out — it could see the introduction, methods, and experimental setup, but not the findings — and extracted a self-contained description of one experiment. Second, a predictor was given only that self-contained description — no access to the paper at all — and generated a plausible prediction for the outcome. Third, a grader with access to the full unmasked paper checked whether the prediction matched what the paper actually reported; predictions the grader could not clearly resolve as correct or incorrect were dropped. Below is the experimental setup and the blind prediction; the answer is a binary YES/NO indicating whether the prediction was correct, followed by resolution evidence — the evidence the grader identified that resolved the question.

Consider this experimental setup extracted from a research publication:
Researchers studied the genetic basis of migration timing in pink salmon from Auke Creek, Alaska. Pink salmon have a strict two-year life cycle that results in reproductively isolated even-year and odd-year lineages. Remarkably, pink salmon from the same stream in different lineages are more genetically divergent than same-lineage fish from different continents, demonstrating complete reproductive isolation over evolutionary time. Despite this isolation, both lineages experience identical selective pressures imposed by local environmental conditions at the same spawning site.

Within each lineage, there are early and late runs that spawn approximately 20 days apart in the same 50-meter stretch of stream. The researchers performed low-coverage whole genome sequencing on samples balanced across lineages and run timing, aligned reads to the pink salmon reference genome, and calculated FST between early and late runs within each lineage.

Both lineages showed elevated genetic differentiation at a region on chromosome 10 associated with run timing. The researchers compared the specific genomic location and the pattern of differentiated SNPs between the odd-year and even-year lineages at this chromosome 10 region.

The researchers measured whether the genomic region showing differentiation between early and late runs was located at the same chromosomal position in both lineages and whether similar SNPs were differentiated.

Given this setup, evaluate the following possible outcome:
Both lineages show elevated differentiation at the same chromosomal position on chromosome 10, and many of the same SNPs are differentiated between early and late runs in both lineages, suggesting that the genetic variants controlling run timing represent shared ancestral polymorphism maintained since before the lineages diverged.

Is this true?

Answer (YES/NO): YES